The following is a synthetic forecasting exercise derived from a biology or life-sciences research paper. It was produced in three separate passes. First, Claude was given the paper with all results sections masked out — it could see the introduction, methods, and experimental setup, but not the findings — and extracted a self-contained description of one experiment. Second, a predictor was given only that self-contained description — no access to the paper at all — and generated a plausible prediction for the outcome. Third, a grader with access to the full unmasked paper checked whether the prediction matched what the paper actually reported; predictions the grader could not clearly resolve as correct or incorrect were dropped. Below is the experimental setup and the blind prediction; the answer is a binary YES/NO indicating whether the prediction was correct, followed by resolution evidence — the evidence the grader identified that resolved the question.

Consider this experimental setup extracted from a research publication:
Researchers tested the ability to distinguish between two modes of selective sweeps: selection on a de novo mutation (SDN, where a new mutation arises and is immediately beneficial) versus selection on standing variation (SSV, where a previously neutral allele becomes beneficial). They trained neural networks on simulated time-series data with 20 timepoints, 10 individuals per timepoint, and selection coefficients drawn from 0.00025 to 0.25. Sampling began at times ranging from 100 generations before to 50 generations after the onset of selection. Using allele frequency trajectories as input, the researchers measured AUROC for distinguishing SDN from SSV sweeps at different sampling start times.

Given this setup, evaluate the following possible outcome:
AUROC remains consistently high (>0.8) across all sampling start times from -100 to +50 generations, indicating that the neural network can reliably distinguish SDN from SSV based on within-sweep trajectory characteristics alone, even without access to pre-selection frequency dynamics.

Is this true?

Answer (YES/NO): NO